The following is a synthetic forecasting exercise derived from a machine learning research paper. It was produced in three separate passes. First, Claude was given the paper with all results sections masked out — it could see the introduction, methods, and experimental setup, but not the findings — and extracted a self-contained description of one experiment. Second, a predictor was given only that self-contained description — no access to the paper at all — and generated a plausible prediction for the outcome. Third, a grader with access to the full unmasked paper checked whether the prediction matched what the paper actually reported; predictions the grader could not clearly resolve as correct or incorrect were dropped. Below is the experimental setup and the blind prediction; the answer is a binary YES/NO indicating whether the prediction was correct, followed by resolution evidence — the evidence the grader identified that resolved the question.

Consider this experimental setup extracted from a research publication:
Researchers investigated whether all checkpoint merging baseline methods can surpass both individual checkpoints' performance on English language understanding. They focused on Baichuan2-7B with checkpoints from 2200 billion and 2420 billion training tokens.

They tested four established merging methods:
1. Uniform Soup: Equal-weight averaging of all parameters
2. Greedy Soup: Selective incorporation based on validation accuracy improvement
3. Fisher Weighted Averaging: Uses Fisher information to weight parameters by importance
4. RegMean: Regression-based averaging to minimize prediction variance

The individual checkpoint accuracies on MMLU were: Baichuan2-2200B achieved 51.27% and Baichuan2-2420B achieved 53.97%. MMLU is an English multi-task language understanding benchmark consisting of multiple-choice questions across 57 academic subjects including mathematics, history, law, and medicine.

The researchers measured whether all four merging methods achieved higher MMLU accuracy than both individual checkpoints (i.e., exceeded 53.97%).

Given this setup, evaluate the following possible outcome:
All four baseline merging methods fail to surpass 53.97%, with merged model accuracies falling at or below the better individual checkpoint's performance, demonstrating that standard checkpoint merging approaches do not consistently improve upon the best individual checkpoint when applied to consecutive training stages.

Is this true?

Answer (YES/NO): NO